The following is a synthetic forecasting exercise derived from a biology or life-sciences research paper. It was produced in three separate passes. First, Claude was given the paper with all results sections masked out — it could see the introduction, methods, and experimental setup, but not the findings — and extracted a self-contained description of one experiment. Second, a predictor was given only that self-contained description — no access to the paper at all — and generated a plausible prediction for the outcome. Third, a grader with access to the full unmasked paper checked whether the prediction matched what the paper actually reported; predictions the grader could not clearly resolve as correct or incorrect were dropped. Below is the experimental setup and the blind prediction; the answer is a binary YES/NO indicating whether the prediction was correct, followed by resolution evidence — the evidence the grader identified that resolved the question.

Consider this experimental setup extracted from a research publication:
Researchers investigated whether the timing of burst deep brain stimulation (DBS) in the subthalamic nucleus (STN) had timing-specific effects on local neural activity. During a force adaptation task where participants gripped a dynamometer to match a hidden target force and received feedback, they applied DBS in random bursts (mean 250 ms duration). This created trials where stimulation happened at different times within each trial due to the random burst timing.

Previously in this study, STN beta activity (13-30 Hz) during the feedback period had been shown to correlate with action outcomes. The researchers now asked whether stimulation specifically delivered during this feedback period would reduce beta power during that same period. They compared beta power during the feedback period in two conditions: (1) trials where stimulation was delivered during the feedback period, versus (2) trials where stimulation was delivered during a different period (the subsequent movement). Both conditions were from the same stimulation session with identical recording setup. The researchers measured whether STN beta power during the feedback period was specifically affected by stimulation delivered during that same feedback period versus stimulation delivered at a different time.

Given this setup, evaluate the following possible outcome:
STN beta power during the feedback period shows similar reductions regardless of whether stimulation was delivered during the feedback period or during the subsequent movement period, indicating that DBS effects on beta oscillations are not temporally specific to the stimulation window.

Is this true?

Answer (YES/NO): NO